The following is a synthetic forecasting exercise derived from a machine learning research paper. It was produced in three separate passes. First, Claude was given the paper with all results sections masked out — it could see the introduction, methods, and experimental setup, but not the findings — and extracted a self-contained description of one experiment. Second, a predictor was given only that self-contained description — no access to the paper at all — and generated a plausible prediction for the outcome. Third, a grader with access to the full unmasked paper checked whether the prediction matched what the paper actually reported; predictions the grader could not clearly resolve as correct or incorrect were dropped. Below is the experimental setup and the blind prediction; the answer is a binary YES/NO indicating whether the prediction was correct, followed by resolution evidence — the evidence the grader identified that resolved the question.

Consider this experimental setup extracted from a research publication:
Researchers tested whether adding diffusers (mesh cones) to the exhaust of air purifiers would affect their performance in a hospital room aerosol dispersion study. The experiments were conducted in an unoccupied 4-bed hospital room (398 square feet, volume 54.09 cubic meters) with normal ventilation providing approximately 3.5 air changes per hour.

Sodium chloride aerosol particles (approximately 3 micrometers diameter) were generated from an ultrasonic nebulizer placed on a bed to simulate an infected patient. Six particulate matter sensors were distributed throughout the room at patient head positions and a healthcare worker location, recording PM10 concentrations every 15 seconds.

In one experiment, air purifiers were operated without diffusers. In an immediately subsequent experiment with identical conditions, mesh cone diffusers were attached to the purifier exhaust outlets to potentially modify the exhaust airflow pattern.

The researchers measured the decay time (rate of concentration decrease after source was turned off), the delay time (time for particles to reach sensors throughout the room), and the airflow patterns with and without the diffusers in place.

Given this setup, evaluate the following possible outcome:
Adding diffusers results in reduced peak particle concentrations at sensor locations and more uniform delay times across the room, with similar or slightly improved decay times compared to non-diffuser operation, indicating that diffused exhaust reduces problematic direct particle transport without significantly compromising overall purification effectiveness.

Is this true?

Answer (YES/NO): NO